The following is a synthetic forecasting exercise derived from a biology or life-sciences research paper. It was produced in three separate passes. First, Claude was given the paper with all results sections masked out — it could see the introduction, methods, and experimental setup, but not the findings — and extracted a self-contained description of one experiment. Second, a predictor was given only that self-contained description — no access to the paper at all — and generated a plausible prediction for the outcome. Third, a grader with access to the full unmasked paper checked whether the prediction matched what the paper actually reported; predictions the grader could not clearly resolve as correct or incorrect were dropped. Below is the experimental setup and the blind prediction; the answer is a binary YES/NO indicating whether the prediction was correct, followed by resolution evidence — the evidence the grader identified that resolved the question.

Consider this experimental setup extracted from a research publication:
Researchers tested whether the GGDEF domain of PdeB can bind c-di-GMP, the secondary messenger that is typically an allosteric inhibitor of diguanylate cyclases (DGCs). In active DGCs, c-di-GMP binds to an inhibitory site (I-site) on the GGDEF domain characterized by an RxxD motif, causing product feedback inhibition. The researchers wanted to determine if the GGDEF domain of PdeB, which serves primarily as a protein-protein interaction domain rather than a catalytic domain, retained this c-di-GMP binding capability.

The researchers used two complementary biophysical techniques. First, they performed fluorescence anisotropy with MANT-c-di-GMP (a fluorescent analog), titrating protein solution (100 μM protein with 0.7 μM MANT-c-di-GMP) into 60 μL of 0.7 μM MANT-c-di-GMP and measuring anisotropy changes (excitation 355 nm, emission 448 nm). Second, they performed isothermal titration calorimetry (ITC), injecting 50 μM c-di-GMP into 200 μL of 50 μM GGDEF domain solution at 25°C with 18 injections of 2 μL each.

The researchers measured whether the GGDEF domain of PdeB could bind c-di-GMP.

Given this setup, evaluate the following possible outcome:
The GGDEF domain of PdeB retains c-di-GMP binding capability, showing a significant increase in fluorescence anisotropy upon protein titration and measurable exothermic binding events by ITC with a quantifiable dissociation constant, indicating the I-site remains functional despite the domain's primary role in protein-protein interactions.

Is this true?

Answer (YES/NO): NO